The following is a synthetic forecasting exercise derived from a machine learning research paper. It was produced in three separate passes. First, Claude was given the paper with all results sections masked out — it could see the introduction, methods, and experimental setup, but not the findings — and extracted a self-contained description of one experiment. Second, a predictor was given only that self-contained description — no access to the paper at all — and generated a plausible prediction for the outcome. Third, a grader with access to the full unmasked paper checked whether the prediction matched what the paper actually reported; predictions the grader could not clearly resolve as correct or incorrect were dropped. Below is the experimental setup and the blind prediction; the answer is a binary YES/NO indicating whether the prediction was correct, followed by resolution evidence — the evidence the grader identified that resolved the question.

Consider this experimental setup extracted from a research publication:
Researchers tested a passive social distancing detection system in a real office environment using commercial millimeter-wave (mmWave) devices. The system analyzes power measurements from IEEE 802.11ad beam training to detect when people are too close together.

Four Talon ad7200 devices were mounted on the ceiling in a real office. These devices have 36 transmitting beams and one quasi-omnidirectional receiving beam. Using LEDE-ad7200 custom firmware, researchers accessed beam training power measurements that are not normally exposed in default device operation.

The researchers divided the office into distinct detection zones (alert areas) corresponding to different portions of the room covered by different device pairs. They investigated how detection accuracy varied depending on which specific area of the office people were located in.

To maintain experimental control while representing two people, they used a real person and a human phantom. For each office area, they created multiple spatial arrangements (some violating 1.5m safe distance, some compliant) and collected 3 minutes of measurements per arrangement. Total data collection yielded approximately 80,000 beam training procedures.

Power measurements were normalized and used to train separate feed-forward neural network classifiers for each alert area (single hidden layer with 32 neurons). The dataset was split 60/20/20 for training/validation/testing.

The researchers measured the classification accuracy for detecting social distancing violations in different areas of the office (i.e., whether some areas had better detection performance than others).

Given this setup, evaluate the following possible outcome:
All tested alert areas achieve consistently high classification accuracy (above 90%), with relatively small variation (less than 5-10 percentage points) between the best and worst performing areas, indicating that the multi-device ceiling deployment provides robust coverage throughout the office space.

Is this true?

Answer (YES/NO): YES